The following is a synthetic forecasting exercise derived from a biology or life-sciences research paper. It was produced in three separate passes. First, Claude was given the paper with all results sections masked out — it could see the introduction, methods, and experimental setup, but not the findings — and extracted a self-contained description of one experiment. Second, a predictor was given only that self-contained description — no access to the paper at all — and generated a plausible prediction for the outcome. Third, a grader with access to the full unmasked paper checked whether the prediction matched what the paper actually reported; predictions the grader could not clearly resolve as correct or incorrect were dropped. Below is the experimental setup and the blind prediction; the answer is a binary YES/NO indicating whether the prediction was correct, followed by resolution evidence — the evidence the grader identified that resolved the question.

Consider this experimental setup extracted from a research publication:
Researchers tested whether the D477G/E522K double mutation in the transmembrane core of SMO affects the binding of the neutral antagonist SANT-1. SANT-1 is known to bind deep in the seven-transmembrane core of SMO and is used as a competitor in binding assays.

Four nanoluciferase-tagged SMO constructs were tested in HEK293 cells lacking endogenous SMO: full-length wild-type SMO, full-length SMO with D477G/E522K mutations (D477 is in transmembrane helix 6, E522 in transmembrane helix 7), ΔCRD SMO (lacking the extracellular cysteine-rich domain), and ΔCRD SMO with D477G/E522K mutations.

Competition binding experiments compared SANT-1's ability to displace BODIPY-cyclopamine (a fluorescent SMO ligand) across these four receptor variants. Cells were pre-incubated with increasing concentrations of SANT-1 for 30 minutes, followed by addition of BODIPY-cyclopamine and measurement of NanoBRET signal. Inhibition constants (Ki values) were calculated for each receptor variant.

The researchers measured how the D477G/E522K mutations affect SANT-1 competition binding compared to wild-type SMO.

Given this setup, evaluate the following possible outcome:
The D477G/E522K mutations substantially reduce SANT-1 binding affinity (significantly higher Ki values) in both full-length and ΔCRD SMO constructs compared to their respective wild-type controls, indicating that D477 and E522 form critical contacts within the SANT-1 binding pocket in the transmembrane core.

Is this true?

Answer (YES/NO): NO